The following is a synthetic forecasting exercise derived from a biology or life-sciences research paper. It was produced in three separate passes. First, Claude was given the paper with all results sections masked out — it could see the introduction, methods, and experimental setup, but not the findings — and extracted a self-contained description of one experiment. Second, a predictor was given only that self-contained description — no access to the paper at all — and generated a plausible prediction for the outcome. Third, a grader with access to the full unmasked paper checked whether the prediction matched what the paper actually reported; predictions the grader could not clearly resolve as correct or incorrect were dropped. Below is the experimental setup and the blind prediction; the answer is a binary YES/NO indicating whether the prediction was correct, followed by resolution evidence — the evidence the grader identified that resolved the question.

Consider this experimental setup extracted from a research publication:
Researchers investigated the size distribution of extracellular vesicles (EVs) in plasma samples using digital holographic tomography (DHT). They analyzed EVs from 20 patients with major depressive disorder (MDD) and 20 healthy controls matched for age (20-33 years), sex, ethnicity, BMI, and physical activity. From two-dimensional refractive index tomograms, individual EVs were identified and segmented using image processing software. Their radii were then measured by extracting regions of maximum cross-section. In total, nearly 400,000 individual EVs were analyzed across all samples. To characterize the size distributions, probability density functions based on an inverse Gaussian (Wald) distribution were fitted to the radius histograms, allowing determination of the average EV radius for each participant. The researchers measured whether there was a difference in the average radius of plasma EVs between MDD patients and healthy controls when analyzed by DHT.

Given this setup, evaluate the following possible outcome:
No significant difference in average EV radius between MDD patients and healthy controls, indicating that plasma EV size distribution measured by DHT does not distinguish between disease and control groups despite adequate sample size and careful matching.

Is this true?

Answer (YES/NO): NO